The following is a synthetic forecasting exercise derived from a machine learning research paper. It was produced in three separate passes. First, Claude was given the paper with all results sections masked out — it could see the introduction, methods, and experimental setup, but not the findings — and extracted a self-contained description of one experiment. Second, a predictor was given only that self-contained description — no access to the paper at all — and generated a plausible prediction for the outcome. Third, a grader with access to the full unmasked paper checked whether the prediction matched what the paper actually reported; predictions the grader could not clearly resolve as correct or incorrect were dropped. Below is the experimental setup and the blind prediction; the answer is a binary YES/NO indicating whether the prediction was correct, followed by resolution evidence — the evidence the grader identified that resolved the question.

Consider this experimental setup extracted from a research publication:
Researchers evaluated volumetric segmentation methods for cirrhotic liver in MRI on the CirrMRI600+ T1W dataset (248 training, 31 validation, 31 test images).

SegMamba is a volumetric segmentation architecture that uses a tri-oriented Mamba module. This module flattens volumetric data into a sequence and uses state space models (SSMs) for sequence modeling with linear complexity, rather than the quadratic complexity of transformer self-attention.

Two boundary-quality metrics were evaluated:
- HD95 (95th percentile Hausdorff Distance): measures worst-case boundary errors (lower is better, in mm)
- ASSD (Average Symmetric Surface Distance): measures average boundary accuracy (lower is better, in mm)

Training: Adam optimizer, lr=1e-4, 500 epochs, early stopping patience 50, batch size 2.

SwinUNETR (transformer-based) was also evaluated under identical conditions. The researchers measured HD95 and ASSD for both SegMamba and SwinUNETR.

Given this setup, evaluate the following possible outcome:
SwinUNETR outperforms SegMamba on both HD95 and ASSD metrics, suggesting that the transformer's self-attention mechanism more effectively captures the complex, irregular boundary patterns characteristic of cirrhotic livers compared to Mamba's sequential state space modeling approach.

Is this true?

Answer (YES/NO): NO